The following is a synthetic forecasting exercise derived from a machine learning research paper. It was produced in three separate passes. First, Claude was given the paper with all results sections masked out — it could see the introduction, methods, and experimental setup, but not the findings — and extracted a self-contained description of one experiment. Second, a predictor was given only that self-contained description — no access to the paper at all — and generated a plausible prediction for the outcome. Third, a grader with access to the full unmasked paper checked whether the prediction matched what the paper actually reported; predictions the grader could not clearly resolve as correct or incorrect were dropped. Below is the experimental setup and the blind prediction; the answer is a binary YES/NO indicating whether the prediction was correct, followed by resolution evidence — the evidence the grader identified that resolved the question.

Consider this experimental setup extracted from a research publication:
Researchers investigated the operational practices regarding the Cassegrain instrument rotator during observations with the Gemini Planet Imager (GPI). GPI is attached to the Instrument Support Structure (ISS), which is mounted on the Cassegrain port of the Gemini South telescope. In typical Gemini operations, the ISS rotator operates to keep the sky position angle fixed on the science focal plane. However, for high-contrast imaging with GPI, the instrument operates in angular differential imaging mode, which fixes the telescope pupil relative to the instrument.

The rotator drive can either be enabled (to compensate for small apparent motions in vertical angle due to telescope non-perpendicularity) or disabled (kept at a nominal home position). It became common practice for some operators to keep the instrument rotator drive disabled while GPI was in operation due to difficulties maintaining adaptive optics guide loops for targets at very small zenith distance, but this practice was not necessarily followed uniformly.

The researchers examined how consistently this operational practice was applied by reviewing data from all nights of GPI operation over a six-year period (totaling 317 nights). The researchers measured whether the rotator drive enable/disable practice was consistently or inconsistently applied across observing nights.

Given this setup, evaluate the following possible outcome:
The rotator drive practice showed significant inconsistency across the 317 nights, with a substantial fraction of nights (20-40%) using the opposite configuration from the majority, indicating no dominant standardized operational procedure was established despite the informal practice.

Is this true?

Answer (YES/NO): YES